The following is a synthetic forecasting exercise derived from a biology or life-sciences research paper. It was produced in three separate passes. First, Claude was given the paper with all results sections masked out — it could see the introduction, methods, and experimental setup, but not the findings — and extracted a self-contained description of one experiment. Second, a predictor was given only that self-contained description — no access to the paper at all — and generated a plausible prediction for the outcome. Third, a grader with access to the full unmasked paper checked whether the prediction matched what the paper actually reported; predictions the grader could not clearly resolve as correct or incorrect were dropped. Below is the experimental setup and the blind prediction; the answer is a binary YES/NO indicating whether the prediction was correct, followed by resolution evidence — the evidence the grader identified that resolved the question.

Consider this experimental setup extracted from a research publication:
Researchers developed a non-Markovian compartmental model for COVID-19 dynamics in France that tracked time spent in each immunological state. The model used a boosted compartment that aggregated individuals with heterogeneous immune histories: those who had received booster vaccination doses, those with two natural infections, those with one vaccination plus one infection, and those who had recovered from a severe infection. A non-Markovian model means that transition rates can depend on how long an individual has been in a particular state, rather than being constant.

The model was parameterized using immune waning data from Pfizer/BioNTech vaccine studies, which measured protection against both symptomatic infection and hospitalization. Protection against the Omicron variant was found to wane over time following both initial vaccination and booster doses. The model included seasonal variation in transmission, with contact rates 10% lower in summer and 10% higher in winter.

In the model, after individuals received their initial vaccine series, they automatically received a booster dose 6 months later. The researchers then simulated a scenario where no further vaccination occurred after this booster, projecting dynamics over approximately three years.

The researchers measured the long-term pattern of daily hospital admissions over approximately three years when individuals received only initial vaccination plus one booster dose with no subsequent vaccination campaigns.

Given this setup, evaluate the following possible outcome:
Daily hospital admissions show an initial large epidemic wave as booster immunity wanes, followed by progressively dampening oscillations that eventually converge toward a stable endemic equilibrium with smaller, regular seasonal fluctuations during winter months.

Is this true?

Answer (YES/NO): NO